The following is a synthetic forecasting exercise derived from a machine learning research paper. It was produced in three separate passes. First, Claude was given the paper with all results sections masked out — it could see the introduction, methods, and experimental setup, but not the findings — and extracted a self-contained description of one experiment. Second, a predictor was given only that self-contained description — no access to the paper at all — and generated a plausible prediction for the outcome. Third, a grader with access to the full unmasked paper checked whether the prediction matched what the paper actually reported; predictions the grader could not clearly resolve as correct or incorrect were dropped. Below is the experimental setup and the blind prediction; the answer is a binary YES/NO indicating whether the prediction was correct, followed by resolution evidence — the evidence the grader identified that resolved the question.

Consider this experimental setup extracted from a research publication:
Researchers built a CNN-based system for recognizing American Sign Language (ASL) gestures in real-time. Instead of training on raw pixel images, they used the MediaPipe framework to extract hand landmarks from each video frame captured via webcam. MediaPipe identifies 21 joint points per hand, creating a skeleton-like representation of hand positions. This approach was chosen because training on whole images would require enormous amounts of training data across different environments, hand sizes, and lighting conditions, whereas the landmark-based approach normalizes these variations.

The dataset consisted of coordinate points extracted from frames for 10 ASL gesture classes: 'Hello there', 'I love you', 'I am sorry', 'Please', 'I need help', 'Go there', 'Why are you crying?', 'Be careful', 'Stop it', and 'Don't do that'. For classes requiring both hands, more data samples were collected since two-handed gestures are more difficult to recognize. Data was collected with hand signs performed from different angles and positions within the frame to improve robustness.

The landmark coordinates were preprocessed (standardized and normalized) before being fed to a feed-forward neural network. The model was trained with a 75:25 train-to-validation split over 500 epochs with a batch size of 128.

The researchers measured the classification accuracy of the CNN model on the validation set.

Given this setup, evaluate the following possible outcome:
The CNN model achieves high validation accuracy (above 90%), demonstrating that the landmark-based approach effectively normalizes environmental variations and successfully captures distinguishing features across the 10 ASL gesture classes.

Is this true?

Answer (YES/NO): YES